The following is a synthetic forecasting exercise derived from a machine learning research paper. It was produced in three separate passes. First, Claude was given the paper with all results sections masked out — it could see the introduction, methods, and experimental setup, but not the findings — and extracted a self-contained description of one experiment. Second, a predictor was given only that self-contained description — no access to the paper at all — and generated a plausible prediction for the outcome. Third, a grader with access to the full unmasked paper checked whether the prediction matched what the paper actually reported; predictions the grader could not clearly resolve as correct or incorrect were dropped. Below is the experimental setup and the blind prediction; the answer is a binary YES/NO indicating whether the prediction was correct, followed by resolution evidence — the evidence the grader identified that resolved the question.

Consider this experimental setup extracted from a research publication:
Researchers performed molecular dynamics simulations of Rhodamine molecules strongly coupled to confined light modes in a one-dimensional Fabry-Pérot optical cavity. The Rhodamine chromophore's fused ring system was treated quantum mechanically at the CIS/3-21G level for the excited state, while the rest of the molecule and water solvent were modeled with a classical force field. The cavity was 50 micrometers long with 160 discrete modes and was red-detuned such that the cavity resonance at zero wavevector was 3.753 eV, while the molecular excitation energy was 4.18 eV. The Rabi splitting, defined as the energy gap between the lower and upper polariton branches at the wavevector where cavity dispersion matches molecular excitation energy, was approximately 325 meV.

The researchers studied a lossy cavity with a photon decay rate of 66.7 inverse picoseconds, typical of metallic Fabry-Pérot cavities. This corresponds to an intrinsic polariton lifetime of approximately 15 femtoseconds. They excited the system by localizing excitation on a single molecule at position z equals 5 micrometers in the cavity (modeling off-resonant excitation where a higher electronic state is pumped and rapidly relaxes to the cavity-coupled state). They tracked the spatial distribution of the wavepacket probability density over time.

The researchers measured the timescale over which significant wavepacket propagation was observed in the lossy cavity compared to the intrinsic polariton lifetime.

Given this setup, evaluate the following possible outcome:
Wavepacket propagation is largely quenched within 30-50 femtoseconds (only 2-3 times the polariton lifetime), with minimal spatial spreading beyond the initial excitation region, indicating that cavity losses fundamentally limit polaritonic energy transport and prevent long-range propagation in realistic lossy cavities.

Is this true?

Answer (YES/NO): NO